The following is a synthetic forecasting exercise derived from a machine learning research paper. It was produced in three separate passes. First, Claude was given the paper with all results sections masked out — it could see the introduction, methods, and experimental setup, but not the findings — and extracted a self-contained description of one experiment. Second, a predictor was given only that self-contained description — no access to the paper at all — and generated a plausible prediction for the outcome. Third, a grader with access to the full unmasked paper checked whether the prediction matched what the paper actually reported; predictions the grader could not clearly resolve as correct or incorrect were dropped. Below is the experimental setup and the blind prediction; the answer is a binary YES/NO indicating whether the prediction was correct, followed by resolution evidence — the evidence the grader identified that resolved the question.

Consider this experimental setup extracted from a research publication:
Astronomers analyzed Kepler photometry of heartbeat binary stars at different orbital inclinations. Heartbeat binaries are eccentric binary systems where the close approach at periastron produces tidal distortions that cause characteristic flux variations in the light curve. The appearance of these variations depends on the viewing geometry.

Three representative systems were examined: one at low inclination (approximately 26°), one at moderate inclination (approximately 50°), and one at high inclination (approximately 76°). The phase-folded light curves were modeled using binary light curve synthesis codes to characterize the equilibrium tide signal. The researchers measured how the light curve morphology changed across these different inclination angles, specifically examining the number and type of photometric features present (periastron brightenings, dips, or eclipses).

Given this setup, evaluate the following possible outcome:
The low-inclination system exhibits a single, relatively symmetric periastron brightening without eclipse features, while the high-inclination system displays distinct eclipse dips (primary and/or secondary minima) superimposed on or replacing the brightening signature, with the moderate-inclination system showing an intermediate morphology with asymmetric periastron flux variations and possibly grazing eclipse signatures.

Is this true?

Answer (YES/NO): NO